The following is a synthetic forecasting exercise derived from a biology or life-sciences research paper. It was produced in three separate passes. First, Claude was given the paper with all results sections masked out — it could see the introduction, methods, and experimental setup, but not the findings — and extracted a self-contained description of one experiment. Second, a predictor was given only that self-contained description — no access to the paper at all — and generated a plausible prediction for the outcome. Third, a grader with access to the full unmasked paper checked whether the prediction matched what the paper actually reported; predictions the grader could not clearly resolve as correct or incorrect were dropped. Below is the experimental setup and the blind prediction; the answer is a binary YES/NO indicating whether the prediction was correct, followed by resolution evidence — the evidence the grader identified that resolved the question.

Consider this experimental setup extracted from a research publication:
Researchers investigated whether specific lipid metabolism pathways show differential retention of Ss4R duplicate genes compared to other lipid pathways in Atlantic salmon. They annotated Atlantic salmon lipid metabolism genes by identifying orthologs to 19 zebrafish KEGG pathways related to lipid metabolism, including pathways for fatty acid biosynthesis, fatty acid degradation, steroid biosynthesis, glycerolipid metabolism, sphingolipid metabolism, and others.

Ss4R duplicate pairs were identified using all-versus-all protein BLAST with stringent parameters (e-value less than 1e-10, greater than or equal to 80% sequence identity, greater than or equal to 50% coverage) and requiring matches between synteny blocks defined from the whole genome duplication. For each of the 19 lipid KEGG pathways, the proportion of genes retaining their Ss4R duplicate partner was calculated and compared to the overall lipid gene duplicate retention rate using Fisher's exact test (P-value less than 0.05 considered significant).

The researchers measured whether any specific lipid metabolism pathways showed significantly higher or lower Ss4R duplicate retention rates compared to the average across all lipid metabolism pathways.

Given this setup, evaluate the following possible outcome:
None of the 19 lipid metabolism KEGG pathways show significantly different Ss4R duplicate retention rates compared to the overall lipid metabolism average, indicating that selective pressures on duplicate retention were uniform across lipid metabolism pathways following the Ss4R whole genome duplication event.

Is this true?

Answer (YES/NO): NO